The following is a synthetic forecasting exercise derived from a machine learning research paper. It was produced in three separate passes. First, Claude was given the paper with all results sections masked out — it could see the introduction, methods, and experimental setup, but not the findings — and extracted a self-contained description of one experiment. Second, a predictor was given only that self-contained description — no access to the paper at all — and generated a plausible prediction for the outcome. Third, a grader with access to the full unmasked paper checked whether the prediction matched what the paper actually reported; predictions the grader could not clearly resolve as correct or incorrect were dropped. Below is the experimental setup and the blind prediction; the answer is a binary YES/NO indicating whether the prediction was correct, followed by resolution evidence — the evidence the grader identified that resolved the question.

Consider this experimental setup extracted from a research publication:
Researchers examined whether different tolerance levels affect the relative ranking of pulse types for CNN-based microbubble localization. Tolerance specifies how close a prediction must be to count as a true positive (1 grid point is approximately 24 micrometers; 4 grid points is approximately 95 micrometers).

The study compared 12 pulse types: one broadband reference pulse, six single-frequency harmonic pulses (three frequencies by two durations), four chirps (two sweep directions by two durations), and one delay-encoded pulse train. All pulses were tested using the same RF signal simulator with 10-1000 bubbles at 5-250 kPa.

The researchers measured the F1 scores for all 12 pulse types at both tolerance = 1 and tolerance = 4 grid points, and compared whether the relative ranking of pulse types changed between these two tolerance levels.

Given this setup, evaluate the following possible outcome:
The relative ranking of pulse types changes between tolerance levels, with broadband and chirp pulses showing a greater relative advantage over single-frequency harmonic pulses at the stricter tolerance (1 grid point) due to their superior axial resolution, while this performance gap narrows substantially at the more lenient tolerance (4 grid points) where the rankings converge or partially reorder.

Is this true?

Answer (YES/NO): NO